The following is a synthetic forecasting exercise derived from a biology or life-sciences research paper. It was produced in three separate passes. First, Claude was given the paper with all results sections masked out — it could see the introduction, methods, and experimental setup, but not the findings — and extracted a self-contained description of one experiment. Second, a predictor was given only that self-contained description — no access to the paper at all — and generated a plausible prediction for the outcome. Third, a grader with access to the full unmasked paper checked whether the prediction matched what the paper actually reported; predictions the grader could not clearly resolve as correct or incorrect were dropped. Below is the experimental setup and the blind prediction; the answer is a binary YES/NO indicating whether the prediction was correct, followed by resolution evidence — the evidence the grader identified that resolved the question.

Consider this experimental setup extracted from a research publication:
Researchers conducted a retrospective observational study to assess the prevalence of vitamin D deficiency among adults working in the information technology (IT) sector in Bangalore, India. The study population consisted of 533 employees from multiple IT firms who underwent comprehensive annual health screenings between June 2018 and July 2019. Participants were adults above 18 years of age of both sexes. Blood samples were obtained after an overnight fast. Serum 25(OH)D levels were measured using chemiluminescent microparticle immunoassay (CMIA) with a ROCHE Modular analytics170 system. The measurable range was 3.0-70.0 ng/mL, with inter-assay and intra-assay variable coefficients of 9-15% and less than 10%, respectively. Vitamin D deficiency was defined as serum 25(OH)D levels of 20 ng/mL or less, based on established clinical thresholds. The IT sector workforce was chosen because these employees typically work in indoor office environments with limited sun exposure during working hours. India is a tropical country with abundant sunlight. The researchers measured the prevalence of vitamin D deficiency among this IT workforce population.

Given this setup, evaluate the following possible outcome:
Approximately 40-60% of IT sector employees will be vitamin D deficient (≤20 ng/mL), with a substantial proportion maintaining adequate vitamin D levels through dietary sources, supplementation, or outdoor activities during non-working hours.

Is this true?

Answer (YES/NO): NO